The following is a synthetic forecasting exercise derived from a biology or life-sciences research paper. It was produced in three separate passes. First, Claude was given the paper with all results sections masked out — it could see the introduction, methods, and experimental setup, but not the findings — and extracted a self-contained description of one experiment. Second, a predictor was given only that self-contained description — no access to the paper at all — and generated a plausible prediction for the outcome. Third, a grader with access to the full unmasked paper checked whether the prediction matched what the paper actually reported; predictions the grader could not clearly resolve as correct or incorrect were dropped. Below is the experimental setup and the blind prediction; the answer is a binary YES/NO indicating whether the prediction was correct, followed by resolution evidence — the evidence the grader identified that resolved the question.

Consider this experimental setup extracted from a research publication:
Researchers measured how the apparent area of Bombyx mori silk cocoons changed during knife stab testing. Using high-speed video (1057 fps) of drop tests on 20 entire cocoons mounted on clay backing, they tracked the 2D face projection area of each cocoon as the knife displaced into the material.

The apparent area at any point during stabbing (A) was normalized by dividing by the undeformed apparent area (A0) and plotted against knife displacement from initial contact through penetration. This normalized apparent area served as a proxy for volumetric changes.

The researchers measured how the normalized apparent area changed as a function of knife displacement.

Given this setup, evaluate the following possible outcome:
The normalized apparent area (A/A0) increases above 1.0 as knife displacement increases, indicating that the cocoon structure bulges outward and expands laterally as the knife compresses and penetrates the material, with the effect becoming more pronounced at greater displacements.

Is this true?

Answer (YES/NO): NO